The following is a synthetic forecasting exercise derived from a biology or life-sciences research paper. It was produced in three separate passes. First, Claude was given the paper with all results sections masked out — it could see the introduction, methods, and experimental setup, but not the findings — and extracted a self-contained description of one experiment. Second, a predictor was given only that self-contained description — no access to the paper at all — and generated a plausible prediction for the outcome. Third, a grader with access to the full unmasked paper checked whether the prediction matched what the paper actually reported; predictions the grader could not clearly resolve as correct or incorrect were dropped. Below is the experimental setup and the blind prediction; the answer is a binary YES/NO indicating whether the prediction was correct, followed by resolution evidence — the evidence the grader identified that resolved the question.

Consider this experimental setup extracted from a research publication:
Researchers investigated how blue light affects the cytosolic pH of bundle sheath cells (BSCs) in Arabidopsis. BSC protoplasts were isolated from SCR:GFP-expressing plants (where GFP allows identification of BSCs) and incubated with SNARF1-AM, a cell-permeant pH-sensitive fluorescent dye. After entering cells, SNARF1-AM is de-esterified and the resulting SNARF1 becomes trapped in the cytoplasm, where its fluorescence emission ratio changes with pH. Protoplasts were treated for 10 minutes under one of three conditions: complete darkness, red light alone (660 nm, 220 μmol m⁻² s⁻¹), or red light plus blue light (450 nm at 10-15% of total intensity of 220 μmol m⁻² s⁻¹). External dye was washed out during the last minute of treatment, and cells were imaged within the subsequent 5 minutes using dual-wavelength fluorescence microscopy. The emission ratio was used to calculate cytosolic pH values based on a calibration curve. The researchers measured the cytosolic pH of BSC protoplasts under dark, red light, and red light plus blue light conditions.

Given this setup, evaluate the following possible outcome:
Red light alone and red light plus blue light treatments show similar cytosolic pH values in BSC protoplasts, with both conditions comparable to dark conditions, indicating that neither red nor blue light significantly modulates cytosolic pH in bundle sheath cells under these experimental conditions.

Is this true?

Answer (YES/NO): NO